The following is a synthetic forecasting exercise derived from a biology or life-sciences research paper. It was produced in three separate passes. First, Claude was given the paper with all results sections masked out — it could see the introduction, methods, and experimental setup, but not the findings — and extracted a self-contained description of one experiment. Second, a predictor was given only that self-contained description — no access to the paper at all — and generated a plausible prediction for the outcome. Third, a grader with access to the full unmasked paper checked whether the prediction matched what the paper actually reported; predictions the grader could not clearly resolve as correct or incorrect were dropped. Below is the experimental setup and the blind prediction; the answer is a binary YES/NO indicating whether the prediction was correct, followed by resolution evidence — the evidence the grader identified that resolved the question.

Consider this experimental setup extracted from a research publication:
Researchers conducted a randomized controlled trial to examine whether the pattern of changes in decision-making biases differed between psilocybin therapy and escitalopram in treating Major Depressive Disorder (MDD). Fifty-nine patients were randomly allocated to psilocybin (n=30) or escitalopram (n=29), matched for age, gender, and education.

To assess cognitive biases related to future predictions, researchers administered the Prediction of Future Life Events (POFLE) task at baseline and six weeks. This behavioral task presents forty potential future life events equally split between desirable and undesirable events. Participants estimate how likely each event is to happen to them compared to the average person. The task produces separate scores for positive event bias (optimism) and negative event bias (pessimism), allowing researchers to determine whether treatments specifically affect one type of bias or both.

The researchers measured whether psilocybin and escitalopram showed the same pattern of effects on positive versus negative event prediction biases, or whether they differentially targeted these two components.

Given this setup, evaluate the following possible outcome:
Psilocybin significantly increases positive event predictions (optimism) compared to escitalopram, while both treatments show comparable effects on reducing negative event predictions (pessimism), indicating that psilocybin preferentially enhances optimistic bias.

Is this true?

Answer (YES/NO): NO